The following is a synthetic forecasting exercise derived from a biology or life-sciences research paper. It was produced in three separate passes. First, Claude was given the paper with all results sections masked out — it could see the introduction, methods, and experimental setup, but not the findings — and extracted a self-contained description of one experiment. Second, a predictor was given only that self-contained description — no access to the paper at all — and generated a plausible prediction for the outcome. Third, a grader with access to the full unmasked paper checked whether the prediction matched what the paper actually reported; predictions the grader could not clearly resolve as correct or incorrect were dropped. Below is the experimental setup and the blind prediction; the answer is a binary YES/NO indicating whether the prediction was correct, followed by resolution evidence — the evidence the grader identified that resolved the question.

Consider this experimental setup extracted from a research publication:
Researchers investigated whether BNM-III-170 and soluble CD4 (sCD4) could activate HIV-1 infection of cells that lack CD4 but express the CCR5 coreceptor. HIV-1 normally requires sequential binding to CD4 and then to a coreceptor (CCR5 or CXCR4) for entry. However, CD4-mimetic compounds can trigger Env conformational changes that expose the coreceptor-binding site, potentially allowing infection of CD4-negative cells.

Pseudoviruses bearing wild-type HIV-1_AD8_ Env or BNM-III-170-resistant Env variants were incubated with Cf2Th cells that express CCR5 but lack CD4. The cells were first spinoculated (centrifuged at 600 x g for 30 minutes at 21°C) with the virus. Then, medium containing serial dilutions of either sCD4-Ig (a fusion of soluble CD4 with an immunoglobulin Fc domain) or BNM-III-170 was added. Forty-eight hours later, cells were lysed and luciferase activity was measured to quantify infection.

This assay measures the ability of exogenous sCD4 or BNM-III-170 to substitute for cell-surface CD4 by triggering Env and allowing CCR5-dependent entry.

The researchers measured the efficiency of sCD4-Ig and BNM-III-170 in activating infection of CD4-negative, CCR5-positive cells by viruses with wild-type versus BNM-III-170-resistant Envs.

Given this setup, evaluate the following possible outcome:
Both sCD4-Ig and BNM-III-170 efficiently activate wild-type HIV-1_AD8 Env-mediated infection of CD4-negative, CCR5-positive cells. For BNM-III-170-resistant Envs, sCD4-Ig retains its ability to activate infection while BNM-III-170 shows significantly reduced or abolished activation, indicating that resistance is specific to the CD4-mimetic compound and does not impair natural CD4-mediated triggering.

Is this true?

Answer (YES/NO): NO